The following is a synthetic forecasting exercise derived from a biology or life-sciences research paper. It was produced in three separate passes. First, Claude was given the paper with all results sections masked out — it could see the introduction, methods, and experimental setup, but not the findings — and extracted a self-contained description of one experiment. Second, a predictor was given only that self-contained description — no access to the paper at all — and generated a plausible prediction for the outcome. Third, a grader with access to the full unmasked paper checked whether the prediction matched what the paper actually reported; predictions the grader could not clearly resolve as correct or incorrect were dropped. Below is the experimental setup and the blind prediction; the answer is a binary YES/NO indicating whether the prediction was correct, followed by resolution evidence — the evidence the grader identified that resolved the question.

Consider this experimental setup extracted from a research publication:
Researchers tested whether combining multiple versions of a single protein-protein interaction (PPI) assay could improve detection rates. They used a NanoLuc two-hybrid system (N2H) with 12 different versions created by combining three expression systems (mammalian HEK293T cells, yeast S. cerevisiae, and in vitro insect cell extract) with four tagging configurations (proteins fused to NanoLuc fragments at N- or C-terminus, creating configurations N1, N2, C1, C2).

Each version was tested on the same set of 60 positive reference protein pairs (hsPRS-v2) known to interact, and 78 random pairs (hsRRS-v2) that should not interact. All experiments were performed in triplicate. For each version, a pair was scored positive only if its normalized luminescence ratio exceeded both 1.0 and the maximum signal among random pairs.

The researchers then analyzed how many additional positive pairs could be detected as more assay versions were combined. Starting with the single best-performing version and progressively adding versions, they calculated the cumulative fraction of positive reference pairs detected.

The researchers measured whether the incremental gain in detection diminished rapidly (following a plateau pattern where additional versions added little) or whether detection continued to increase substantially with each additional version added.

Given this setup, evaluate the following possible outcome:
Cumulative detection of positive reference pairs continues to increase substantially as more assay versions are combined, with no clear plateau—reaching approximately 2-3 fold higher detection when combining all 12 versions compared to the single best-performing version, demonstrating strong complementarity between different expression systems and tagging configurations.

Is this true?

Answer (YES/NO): NO